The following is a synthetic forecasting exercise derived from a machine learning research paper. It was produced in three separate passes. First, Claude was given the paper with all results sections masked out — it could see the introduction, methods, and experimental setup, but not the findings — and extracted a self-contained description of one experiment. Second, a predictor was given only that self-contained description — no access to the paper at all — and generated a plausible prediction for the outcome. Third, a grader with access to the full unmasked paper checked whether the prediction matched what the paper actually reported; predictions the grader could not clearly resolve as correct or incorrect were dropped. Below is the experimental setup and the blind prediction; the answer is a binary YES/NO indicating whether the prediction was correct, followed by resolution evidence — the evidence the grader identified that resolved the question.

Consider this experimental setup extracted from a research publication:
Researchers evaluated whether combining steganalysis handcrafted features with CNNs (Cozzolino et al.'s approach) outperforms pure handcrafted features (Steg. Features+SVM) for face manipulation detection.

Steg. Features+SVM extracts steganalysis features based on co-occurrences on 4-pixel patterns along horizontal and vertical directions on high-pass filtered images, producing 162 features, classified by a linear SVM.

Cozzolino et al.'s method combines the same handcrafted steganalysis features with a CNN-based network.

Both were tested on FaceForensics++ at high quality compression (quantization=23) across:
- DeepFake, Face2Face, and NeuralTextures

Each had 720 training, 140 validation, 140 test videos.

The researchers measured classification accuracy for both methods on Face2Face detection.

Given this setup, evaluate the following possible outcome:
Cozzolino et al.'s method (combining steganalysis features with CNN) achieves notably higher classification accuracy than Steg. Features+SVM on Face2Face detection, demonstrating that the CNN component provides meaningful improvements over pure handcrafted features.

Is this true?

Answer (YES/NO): YES